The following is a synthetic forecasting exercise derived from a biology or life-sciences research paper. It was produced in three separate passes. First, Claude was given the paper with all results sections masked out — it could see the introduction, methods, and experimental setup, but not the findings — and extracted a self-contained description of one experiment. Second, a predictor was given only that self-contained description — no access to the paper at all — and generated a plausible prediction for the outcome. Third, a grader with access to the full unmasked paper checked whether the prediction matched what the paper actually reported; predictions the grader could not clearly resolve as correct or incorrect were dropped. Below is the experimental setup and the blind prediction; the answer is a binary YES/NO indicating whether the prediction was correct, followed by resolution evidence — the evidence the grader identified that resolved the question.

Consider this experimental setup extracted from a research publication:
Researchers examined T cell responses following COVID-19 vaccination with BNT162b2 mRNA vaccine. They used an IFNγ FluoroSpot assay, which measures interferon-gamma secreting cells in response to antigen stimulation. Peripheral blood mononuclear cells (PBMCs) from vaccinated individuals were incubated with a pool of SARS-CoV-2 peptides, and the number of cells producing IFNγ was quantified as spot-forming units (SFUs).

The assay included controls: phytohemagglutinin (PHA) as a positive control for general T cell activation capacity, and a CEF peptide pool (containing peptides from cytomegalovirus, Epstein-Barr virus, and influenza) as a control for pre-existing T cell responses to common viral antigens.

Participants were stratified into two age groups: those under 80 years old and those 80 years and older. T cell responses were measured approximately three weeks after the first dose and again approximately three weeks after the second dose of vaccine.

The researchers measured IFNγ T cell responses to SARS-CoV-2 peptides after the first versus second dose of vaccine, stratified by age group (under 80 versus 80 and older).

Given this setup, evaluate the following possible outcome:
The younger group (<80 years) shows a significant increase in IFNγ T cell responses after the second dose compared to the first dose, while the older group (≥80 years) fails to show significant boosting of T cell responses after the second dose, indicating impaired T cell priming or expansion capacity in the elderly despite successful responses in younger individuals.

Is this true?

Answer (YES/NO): NO